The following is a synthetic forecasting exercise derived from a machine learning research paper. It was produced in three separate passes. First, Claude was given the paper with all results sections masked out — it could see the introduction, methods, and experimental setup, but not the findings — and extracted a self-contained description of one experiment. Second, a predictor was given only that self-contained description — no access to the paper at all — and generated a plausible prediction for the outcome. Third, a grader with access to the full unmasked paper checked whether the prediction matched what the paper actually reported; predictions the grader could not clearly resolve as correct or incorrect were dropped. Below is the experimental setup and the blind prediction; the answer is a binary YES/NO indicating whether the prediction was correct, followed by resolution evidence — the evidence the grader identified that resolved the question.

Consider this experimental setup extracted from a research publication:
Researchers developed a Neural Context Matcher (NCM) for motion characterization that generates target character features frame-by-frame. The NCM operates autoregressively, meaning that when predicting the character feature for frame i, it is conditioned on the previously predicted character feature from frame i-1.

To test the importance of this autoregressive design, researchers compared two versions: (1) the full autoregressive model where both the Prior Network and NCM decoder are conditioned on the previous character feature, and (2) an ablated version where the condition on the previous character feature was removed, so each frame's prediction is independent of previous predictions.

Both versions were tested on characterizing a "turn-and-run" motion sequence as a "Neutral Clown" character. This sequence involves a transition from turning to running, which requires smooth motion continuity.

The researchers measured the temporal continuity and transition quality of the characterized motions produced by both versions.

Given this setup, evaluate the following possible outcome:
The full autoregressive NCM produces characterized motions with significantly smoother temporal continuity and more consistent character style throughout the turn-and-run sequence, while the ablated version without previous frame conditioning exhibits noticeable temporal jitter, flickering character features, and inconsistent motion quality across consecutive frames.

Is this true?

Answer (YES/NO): NO